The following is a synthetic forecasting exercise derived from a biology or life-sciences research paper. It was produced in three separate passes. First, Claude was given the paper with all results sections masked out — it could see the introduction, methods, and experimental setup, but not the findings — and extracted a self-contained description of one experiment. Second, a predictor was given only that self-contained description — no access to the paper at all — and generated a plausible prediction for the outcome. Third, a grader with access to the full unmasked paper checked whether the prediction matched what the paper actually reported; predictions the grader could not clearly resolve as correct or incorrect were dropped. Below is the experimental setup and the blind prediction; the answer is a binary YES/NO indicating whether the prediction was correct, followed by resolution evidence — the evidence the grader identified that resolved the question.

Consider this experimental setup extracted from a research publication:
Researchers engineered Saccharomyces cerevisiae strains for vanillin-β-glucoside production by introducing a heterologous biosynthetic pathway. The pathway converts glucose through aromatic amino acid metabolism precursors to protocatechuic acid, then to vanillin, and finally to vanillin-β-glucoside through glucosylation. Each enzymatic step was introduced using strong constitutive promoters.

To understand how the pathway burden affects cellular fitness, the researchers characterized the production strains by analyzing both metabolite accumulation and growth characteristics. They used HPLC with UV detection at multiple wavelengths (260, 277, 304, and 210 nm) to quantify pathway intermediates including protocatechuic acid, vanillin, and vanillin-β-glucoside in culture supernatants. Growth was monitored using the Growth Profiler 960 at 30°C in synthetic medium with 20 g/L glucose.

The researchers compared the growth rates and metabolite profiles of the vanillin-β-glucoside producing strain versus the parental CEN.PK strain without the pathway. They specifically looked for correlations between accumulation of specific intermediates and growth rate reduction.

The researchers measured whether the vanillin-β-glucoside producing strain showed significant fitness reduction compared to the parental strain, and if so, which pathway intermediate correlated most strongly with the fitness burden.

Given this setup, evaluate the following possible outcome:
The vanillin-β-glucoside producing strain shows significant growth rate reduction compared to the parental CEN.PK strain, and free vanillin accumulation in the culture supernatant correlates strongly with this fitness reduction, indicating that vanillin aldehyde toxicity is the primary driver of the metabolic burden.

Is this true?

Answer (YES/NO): NO